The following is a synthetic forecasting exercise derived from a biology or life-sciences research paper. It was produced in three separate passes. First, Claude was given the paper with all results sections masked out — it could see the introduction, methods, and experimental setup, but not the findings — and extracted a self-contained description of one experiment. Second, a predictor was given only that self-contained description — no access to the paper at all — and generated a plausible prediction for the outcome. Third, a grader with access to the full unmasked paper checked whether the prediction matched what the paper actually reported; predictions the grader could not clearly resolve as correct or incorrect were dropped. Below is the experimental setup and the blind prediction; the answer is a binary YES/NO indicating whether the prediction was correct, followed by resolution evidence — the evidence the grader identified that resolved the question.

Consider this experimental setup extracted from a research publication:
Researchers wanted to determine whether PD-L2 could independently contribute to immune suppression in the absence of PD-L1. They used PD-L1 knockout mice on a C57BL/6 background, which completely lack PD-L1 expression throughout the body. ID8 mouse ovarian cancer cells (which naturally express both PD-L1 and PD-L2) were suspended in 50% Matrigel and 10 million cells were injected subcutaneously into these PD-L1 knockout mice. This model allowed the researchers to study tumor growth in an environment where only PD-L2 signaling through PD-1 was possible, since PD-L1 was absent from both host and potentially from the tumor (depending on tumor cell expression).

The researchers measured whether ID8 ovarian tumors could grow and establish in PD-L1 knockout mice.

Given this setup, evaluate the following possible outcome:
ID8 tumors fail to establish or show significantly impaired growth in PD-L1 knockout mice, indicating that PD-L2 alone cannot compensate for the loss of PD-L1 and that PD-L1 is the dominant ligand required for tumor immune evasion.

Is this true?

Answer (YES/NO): NO